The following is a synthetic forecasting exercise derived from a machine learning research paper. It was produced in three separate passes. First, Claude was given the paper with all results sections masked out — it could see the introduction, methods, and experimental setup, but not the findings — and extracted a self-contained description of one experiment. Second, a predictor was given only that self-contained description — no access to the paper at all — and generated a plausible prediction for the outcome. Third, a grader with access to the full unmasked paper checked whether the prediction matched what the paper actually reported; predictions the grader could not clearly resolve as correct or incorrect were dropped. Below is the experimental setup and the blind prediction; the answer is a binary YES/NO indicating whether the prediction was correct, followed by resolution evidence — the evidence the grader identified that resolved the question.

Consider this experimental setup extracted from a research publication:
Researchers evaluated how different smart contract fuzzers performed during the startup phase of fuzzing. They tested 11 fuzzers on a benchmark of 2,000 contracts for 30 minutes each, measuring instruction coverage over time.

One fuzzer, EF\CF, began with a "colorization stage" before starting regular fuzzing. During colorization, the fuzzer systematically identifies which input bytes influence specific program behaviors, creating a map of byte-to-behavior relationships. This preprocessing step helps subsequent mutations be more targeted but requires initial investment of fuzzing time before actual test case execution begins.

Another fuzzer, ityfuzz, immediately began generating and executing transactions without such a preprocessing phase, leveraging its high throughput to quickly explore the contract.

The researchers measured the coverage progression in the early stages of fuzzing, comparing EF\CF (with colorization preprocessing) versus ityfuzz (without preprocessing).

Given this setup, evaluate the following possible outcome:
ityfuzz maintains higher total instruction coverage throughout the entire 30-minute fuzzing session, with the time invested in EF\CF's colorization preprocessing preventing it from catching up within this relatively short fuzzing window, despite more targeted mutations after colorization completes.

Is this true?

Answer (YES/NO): YES